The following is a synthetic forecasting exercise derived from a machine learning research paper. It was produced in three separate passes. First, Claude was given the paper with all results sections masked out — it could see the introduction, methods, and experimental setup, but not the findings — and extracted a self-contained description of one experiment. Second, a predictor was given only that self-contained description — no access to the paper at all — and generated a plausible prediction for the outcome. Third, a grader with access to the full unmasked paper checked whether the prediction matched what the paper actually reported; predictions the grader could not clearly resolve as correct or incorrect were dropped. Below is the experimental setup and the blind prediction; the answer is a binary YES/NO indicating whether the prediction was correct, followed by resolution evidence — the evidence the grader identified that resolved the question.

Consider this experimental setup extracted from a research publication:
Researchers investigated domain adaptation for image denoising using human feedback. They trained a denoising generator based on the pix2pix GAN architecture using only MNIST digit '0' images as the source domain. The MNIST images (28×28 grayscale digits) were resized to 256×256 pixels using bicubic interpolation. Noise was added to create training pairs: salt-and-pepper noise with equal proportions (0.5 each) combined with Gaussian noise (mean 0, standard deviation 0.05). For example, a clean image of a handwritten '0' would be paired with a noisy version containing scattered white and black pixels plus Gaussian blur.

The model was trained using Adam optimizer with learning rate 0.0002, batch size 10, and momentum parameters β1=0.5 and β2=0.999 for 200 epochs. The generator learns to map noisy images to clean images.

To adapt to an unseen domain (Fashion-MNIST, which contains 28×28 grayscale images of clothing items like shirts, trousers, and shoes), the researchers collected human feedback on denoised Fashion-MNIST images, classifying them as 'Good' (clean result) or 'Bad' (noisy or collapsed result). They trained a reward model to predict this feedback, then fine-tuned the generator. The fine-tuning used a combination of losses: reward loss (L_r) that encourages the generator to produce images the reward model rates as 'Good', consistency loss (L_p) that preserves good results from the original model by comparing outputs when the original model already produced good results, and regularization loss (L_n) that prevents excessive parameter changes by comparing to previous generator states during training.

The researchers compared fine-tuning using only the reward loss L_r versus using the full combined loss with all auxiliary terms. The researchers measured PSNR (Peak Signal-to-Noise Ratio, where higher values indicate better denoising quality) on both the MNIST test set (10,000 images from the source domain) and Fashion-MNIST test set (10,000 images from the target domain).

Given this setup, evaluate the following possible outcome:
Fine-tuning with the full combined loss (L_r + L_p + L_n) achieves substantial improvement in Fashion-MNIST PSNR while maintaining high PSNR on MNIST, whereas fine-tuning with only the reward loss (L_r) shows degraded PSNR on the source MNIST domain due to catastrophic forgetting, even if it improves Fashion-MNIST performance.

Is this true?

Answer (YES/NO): NO